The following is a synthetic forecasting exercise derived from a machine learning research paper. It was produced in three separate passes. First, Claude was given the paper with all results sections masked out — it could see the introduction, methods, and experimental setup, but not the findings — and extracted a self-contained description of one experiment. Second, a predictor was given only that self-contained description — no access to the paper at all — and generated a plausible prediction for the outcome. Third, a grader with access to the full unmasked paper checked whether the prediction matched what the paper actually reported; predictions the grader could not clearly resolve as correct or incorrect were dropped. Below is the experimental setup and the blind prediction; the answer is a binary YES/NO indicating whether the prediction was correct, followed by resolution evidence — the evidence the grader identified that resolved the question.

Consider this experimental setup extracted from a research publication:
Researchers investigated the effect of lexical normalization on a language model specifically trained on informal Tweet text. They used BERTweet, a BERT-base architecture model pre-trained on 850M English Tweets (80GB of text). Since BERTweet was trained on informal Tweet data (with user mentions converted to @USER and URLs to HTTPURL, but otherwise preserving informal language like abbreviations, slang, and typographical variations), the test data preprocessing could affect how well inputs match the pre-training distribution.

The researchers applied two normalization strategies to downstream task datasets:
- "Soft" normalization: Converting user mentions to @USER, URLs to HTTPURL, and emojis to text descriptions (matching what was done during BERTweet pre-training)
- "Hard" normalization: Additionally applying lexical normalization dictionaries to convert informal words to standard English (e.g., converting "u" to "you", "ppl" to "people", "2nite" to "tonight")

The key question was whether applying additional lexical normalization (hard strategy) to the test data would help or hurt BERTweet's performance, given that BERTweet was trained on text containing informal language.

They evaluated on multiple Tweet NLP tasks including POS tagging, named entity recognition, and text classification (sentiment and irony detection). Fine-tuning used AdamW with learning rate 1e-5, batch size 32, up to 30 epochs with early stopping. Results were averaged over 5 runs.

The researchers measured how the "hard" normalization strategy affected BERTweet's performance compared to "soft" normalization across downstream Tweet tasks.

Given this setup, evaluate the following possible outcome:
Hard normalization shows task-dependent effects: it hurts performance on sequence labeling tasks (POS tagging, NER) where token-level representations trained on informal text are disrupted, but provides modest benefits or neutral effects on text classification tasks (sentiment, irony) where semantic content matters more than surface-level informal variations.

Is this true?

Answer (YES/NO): NO